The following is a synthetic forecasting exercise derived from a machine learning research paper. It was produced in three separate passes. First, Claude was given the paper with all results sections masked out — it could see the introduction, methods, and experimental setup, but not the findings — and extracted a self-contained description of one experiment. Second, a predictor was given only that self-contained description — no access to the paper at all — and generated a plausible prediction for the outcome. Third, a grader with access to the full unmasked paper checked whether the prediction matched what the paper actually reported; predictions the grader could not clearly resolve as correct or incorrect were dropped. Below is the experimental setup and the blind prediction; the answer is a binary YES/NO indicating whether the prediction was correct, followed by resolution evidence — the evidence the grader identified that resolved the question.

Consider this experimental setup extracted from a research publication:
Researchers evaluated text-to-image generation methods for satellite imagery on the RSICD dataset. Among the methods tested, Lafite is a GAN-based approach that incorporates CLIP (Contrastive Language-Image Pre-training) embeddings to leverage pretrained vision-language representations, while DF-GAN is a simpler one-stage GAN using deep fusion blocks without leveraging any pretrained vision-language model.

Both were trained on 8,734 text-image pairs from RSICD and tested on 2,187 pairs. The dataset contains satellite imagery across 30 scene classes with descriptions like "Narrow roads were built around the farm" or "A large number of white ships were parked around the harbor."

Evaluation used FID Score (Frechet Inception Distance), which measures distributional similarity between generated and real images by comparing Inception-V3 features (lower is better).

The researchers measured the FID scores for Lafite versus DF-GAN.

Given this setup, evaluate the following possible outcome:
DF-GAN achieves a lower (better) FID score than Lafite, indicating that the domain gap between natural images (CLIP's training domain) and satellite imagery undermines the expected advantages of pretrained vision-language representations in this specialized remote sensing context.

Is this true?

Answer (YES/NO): NO